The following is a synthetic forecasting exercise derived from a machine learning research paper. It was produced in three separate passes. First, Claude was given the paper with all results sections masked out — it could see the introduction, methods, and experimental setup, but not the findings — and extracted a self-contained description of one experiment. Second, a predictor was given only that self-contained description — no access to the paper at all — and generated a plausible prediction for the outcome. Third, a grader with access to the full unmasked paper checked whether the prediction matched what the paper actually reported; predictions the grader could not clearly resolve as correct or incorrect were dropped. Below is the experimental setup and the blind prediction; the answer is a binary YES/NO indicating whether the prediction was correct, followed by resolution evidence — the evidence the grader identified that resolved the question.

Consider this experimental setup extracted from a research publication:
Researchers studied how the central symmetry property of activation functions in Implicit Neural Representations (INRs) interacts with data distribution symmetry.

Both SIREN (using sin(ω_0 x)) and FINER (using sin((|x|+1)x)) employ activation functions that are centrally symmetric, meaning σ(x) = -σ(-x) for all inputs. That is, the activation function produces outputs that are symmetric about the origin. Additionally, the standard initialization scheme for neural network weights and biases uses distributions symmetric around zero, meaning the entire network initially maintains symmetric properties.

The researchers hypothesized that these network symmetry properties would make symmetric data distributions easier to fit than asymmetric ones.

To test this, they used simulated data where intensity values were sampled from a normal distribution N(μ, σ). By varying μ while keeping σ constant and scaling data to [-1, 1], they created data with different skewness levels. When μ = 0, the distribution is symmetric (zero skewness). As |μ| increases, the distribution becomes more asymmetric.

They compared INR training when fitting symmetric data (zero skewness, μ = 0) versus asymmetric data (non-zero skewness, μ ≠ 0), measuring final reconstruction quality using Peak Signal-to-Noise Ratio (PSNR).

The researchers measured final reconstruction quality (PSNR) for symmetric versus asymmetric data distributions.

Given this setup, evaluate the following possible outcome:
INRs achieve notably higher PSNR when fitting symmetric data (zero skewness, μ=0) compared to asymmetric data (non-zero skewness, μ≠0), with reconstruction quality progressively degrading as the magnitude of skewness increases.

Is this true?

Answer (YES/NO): YES